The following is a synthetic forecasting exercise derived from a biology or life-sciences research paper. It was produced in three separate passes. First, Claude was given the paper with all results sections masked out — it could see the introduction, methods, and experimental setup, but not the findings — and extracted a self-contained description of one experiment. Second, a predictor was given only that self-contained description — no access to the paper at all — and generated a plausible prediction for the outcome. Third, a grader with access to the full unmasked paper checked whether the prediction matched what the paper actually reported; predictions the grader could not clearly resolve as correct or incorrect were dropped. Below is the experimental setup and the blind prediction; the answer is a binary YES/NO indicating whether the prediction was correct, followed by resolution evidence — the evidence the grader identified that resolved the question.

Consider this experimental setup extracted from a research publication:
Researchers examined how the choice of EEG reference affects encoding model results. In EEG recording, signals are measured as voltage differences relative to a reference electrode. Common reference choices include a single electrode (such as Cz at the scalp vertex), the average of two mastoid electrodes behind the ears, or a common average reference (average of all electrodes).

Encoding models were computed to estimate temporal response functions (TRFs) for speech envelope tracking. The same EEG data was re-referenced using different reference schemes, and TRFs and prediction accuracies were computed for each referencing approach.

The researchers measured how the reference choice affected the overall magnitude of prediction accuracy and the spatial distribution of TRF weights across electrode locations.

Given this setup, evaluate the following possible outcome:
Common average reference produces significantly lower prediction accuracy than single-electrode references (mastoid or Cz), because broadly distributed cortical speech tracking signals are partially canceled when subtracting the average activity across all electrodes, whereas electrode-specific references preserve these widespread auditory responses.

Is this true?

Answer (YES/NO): NO